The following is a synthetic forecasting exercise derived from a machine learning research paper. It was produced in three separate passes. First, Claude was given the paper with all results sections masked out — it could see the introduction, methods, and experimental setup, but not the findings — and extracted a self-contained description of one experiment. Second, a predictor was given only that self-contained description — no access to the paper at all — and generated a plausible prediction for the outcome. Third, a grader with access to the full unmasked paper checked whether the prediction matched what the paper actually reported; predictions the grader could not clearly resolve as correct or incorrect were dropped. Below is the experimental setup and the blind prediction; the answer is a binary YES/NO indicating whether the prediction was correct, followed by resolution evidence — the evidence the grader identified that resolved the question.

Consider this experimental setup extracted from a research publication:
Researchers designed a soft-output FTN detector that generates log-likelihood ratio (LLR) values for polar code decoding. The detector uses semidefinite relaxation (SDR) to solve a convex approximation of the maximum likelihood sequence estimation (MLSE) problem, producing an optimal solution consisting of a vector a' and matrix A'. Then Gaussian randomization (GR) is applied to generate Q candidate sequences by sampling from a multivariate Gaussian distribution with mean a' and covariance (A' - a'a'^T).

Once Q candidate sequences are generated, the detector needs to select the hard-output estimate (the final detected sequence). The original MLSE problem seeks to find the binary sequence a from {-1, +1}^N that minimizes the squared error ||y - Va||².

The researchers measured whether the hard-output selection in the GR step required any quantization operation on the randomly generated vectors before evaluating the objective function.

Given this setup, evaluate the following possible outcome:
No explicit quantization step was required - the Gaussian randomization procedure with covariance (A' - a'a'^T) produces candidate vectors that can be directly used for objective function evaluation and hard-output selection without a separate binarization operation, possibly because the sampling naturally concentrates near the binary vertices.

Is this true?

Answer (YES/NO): NO